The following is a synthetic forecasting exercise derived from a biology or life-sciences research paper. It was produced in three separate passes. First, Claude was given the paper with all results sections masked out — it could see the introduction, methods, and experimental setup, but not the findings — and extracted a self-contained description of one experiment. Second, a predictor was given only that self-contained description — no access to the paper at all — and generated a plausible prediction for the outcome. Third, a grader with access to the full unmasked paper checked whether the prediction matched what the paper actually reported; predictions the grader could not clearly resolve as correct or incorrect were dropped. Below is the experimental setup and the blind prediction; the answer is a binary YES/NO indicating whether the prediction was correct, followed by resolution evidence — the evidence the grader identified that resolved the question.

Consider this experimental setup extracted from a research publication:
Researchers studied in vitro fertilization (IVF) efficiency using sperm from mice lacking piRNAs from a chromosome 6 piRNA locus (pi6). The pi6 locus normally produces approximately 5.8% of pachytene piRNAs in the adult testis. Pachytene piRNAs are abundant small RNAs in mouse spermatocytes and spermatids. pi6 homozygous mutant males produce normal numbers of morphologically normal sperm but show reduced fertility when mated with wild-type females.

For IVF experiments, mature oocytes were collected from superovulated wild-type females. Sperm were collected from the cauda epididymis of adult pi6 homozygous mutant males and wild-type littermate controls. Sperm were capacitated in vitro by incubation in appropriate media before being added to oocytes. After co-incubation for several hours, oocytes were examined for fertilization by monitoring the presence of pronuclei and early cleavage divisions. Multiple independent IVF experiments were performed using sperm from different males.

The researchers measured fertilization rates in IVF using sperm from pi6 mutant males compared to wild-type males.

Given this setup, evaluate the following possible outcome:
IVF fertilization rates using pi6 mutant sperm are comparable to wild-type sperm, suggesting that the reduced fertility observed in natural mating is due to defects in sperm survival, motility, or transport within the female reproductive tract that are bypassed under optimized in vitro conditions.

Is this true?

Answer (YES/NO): NO